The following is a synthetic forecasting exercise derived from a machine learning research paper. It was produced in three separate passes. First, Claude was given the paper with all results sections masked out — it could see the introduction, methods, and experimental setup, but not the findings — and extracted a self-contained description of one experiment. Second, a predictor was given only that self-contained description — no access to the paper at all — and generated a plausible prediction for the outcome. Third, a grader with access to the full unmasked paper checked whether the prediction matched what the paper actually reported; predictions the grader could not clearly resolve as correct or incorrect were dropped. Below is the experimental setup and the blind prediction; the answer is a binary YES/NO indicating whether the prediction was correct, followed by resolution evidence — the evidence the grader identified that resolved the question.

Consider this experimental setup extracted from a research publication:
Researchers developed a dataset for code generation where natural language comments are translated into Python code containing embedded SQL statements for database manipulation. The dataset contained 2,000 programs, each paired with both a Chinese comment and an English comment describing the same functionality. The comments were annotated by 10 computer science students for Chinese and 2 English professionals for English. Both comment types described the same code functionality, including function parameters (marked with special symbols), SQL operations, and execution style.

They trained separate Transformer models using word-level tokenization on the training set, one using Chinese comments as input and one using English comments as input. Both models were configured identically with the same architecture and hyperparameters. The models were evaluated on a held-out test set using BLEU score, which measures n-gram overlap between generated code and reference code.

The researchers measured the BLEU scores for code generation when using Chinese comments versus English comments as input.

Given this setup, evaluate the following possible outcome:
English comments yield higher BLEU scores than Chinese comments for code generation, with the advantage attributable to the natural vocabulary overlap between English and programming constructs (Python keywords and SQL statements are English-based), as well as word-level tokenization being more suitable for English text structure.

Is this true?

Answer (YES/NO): NO